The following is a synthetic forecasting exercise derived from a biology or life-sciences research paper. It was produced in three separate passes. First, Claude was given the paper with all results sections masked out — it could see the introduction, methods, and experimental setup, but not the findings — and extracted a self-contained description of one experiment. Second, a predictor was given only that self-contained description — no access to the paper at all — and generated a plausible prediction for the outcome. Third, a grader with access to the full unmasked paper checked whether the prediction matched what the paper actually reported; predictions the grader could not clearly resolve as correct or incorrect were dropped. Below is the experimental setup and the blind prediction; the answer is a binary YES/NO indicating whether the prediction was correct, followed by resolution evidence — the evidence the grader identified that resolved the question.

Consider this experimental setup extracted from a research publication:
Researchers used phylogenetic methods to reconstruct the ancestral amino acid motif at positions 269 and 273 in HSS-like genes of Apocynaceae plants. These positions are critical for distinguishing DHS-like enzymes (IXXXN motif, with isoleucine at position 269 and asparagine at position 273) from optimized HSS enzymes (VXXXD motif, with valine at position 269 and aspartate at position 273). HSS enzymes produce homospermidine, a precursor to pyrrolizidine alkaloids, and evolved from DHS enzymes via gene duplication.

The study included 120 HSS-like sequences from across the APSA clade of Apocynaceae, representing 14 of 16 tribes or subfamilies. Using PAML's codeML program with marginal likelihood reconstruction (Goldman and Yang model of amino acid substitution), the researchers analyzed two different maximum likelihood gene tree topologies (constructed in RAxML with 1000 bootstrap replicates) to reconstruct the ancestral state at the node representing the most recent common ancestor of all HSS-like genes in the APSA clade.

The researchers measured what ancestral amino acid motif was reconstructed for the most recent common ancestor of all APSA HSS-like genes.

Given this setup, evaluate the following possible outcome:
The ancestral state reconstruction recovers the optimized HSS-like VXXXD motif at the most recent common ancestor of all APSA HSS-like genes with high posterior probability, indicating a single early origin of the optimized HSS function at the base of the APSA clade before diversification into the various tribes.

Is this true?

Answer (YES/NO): NO